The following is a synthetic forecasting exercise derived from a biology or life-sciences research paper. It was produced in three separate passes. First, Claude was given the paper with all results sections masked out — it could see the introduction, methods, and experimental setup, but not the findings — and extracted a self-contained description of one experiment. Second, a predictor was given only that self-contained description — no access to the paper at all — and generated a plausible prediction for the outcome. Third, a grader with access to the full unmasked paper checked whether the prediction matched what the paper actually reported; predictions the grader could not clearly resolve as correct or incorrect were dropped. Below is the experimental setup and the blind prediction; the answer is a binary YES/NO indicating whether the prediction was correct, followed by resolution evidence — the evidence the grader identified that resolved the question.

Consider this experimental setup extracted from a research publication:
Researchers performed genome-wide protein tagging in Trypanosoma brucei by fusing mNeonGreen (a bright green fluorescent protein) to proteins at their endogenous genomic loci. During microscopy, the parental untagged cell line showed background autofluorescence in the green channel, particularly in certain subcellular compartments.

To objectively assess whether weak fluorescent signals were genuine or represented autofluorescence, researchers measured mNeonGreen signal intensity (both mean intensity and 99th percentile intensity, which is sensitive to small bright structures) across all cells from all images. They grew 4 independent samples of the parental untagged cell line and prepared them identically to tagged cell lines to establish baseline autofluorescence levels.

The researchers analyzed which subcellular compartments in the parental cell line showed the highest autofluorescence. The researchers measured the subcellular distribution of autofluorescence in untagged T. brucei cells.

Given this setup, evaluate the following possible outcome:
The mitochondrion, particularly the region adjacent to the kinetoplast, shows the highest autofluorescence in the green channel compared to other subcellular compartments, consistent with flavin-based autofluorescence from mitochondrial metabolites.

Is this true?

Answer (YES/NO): NO